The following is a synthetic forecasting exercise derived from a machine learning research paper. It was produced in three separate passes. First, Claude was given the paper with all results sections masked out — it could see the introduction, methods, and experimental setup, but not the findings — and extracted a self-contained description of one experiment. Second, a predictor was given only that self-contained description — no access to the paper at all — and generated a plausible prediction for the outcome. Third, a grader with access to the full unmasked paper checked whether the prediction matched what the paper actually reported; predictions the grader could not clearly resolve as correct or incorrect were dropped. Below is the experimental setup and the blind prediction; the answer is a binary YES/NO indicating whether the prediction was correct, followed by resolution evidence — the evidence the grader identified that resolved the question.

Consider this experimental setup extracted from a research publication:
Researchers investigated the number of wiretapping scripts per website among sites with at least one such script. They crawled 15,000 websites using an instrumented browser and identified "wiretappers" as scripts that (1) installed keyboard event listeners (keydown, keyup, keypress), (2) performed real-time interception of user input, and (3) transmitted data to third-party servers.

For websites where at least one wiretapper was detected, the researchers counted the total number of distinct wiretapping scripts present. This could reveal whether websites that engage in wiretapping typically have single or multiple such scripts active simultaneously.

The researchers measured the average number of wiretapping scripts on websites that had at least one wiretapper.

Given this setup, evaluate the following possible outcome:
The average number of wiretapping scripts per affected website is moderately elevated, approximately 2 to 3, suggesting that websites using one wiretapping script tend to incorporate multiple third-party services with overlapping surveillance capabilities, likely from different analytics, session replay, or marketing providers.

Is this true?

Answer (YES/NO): NO